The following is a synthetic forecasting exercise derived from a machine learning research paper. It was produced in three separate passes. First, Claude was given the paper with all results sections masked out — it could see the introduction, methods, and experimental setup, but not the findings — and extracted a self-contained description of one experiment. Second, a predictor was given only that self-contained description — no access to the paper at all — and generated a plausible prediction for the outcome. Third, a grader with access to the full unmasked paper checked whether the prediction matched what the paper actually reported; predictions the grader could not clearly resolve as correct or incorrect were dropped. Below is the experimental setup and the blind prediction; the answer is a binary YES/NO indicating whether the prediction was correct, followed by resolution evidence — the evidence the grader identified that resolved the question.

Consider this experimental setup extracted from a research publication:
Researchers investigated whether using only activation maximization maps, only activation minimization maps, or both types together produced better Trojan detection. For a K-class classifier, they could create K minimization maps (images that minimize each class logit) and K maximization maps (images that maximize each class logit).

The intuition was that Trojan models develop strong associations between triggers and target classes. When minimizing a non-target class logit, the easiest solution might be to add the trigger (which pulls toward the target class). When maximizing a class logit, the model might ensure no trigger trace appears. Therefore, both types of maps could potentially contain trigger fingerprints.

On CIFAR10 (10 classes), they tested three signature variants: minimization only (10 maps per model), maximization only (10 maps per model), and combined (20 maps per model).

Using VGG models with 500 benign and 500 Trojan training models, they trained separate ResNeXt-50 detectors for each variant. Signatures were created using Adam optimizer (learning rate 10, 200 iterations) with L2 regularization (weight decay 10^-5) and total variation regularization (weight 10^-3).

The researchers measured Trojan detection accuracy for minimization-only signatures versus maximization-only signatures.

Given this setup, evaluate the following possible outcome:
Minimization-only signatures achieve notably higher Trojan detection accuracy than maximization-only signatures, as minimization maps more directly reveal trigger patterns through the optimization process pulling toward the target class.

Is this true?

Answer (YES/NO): YES